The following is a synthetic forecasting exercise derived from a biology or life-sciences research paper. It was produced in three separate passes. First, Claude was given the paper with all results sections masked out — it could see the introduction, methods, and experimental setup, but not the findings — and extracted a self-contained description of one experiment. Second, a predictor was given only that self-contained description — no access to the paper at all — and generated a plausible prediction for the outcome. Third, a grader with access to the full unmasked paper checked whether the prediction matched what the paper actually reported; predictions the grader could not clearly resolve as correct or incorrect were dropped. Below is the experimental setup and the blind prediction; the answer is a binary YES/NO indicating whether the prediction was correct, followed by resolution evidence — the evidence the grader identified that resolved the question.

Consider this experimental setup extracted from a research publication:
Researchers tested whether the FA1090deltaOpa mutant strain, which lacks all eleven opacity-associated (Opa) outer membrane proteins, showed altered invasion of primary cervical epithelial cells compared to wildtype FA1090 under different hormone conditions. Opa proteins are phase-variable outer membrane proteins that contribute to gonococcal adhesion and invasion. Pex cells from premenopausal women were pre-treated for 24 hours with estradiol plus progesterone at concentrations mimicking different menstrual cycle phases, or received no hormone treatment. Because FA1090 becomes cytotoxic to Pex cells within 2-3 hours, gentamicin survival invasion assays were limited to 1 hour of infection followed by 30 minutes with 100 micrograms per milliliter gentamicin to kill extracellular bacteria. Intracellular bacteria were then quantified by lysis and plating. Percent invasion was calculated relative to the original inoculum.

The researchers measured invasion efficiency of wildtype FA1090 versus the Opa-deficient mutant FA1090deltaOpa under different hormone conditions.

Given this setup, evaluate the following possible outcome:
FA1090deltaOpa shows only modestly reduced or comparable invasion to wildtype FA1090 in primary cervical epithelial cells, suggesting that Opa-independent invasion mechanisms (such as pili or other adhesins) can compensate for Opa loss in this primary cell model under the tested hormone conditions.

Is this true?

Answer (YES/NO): NO